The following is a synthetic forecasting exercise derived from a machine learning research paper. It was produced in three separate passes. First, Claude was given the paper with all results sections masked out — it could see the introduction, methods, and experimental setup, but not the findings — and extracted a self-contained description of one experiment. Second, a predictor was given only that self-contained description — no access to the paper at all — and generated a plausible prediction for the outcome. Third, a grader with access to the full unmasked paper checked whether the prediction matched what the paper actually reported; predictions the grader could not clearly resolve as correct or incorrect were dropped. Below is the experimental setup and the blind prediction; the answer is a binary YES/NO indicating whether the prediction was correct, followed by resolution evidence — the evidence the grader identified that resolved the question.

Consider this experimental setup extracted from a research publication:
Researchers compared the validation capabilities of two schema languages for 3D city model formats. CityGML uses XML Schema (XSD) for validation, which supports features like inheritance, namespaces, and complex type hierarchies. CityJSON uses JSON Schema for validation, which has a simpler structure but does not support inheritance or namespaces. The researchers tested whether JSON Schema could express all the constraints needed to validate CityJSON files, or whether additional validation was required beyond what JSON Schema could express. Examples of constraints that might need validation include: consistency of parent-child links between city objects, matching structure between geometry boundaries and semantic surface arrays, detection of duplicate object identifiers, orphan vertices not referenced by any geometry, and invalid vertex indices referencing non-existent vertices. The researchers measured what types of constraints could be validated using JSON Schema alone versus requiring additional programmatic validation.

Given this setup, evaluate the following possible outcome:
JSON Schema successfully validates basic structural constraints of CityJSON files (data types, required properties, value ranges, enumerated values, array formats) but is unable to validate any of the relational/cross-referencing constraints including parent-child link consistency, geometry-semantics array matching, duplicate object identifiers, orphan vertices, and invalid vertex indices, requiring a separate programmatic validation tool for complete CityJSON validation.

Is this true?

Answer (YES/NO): YES